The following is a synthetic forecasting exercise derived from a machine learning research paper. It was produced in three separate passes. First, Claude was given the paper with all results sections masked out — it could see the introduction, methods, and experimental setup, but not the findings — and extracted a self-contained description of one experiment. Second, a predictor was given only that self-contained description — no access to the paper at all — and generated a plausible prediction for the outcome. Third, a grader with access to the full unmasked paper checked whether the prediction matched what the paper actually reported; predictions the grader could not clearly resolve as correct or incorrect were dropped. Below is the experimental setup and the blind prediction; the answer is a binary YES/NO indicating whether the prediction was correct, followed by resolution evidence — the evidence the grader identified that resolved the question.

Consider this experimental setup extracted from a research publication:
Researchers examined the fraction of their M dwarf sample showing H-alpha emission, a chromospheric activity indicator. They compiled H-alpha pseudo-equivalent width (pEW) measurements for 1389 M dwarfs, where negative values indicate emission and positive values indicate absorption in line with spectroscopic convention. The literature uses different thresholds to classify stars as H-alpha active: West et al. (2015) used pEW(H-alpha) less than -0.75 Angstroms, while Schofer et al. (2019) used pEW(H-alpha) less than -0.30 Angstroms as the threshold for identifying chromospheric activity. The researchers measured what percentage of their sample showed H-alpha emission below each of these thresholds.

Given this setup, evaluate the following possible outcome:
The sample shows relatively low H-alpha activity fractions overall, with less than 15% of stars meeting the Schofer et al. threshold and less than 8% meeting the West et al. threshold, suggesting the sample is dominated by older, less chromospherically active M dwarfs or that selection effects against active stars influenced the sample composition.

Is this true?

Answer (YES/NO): NO